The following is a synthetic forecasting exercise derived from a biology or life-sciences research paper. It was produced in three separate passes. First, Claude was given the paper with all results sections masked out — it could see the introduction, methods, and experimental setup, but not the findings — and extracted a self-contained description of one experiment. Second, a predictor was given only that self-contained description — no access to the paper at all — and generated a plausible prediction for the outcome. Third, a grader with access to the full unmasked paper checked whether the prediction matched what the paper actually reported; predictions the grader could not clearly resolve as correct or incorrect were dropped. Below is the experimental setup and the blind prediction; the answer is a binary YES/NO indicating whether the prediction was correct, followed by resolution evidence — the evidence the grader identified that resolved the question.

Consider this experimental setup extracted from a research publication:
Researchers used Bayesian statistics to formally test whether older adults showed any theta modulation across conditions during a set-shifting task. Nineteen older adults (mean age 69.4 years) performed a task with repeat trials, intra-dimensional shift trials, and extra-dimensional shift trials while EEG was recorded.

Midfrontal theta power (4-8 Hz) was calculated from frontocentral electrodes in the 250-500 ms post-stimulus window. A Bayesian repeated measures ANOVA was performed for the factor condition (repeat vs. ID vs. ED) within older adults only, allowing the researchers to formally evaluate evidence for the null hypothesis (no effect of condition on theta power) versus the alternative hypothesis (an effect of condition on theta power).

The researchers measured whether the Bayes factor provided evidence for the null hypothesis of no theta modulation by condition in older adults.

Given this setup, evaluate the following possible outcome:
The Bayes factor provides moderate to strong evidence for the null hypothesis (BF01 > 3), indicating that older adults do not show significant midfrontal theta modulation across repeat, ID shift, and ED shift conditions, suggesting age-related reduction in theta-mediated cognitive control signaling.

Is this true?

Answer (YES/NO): YES